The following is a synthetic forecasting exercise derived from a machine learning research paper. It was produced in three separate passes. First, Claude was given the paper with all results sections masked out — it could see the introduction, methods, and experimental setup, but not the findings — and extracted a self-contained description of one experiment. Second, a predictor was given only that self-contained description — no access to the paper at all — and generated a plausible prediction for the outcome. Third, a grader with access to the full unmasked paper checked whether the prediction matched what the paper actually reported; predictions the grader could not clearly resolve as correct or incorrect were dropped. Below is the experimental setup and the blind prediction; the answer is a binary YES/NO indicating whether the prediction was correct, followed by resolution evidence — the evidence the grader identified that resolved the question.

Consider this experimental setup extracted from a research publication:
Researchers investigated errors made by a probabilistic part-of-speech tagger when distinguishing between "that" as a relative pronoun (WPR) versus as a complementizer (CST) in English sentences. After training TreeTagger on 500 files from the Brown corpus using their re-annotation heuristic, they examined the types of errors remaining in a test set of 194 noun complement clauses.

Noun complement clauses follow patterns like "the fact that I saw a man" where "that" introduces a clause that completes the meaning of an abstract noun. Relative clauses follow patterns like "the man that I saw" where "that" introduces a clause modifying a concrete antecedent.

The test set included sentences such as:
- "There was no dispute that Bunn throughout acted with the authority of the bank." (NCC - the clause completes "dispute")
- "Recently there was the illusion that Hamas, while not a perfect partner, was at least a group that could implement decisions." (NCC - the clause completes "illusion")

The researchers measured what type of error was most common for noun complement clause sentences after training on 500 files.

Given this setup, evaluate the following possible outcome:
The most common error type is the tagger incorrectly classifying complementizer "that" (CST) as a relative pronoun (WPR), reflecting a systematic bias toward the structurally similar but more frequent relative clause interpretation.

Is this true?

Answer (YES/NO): NO